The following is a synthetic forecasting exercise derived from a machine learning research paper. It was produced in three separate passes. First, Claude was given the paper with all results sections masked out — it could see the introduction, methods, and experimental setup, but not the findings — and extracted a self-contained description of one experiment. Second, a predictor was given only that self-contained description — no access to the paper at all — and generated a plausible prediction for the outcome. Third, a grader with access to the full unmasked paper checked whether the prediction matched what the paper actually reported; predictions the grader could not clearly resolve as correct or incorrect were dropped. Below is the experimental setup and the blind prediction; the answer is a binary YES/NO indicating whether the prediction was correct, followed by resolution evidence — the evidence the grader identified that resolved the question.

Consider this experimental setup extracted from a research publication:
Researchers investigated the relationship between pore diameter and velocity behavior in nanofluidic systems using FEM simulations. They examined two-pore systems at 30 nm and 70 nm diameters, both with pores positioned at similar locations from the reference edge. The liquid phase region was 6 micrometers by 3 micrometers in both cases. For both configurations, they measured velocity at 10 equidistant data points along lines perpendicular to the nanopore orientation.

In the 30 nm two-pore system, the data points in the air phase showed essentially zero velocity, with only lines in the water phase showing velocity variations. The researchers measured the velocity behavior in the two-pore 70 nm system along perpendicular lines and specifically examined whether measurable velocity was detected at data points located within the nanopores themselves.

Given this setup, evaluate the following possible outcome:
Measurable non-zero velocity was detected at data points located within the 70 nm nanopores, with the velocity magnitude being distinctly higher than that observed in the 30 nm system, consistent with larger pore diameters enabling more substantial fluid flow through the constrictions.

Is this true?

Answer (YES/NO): NO